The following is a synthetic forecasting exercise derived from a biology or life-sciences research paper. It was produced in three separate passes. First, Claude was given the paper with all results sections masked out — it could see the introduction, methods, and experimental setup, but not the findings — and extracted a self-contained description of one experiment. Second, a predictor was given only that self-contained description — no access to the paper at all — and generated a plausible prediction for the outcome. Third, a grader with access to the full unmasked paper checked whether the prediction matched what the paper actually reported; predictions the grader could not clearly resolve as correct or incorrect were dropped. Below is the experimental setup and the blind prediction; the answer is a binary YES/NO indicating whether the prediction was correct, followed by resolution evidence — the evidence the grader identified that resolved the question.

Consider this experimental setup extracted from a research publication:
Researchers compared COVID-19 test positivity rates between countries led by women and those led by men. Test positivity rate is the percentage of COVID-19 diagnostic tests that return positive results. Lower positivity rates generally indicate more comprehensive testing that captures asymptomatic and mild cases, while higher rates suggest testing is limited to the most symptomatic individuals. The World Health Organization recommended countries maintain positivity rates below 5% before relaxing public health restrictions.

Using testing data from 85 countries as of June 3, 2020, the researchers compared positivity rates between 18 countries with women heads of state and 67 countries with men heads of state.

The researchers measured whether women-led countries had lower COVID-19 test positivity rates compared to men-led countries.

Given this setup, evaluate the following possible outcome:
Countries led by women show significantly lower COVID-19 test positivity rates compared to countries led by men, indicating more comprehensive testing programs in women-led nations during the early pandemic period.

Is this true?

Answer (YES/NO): NO